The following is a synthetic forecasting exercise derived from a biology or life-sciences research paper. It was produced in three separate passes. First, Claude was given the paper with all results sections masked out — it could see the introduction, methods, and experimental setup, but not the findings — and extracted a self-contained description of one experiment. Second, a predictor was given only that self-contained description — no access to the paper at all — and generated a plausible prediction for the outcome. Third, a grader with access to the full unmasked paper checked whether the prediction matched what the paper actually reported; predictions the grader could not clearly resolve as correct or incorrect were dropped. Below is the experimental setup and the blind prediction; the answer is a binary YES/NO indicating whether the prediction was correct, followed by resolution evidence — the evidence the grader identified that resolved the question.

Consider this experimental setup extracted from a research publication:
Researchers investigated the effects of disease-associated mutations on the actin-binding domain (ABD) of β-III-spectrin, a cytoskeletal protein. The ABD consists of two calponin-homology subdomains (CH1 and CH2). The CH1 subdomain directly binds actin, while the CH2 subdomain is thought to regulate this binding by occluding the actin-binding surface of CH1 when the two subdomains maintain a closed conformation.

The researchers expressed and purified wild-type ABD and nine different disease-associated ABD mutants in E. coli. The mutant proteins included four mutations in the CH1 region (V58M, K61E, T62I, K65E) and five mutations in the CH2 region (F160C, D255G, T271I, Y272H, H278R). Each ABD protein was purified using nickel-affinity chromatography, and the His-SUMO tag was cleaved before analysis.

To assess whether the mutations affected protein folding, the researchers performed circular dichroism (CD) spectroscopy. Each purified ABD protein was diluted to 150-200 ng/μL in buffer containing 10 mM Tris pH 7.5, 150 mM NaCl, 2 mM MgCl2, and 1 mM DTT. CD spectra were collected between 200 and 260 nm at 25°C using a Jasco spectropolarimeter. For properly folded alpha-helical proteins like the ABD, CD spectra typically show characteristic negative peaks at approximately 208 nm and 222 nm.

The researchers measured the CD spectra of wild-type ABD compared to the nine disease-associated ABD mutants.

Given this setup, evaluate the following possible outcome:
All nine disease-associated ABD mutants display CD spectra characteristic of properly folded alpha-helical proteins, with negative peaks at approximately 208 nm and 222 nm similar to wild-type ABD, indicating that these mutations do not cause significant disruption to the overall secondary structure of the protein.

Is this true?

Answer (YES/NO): YES